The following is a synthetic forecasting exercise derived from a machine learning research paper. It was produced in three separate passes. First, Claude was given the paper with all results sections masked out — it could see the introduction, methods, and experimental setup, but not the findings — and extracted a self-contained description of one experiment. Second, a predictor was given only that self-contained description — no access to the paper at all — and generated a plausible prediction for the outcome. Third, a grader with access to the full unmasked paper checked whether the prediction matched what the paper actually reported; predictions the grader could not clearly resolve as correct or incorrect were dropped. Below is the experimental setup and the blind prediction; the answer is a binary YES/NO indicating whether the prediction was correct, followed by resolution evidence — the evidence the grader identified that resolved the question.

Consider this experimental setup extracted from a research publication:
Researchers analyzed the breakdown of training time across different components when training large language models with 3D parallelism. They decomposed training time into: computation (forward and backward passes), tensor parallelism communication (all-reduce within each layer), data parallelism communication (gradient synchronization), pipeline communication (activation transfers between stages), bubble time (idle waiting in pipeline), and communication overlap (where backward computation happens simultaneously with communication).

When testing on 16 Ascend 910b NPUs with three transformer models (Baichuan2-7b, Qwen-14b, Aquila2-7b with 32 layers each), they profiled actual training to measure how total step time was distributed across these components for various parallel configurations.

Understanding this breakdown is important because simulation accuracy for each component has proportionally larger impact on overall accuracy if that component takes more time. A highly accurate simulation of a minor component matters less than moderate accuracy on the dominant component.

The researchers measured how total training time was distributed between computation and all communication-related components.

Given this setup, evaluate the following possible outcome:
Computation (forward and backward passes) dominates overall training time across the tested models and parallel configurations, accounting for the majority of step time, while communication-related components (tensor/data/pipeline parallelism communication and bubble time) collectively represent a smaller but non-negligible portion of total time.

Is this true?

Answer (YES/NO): YES